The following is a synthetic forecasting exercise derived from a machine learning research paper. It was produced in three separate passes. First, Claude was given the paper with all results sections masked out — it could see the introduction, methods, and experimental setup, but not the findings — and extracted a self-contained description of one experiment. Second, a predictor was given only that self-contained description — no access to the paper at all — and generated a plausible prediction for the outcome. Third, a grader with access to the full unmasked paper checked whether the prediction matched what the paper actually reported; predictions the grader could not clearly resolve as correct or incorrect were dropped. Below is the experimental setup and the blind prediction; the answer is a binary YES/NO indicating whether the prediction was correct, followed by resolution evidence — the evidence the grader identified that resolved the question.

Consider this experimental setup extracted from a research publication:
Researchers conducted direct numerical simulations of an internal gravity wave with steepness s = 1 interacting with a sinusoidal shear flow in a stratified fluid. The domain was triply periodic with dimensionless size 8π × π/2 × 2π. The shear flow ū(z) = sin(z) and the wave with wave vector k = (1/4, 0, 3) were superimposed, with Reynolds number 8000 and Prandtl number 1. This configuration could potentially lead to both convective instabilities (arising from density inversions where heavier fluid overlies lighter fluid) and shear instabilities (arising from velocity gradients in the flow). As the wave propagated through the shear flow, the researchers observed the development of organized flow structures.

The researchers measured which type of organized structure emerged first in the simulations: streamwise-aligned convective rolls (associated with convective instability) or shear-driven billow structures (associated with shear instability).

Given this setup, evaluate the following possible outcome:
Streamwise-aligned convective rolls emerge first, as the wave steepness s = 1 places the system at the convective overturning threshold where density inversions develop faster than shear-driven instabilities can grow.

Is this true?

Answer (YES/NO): YES